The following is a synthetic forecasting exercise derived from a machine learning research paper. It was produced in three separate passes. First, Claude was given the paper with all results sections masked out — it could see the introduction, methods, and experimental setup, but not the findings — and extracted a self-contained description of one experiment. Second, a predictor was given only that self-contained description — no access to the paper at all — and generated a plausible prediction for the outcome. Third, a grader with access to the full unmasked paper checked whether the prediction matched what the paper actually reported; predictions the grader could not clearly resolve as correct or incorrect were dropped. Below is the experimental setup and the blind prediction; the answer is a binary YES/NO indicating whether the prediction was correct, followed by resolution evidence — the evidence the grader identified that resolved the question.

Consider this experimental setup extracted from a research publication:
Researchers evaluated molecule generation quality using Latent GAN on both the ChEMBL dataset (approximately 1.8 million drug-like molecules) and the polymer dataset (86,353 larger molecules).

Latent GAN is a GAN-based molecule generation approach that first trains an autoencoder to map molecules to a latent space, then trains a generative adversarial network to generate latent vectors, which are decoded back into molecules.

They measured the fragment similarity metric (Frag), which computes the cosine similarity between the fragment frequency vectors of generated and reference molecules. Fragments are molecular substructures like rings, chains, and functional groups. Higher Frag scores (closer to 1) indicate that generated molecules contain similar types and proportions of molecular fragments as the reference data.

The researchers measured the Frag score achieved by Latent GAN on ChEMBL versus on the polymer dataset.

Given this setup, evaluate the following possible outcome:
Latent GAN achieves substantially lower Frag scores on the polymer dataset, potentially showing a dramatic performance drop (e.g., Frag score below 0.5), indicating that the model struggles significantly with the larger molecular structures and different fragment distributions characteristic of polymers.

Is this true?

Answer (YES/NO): NO